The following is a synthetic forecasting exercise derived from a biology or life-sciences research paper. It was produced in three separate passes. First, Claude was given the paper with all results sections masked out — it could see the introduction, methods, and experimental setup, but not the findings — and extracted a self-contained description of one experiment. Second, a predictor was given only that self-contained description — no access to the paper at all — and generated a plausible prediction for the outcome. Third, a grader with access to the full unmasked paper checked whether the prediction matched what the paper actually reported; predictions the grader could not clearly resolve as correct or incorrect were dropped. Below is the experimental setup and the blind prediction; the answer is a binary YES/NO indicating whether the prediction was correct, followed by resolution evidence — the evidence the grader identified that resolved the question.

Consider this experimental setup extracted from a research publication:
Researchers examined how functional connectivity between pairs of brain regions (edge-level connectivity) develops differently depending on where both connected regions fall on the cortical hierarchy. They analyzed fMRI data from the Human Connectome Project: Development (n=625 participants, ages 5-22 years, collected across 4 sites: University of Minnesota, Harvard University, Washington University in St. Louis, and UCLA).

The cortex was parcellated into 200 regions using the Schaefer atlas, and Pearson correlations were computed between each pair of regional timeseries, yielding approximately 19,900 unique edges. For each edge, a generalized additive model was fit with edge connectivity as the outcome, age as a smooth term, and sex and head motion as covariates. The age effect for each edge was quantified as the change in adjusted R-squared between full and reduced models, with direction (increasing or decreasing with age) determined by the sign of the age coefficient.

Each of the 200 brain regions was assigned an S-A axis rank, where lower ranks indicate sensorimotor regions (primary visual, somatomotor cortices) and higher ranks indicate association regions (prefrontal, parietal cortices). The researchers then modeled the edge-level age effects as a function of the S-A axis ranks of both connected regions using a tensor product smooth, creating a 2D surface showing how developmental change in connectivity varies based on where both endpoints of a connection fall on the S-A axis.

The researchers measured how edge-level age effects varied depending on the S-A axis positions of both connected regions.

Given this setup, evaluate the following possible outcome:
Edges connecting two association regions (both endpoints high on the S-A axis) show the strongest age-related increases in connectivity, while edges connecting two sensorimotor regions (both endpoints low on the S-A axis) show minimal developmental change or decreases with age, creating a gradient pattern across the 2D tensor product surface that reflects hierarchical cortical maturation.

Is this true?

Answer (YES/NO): NO